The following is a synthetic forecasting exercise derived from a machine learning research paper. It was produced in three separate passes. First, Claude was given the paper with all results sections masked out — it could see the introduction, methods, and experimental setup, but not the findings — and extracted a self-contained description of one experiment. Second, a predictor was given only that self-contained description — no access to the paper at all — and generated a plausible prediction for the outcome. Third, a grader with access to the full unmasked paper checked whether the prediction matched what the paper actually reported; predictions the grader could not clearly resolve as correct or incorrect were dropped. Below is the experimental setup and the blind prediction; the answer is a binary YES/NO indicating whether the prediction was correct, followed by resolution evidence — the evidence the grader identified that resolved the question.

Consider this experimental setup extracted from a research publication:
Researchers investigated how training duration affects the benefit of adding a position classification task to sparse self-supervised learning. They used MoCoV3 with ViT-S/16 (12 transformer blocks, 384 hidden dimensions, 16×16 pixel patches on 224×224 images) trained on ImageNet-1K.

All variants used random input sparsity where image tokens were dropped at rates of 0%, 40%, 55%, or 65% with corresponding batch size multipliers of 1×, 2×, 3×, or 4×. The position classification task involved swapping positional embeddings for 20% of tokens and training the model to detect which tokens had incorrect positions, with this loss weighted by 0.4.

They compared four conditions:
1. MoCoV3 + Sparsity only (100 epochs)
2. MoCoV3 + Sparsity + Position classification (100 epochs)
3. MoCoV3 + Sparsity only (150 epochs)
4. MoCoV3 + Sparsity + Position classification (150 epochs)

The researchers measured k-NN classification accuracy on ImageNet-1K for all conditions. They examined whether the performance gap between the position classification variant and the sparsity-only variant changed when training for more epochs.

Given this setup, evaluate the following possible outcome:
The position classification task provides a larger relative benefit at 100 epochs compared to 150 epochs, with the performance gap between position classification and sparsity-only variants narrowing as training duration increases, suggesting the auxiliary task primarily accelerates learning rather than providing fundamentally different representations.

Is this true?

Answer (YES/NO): NO